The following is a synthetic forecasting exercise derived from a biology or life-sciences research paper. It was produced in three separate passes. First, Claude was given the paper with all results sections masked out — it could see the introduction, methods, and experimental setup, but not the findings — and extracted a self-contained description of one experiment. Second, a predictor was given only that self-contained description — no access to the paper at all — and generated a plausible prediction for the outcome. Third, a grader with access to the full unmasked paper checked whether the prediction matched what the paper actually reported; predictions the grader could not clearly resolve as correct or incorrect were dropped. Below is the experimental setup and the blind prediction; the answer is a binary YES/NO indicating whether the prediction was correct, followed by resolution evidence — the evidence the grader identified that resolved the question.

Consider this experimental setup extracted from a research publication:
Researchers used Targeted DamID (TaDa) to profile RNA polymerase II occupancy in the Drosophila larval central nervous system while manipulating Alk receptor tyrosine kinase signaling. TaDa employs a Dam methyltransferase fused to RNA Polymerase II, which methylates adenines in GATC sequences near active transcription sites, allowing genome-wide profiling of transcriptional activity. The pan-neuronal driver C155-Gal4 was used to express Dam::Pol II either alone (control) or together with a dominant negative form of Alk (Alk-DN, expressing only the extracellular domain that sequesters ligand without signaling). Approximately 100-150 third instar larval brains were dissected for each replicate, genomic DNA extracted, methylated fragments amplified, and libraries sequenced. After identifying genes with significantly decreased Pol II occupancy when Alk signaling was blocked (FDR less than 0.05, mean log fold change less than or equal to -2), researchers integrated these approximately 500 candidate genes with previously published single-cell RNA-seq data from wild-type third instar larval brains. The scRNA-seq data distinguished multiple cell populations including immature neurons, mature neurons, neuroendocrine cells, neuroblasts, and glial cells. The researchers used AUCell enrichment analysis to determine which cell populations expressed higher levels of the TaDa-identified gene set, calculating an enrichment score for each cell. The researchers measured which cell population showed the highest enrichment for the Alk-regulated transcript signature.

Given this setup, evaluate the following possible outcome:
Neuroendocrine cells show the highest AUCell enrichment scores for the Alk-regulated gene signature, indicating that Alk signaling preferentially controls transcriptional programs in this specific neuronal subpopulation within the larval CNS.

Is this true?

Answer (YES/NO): YES